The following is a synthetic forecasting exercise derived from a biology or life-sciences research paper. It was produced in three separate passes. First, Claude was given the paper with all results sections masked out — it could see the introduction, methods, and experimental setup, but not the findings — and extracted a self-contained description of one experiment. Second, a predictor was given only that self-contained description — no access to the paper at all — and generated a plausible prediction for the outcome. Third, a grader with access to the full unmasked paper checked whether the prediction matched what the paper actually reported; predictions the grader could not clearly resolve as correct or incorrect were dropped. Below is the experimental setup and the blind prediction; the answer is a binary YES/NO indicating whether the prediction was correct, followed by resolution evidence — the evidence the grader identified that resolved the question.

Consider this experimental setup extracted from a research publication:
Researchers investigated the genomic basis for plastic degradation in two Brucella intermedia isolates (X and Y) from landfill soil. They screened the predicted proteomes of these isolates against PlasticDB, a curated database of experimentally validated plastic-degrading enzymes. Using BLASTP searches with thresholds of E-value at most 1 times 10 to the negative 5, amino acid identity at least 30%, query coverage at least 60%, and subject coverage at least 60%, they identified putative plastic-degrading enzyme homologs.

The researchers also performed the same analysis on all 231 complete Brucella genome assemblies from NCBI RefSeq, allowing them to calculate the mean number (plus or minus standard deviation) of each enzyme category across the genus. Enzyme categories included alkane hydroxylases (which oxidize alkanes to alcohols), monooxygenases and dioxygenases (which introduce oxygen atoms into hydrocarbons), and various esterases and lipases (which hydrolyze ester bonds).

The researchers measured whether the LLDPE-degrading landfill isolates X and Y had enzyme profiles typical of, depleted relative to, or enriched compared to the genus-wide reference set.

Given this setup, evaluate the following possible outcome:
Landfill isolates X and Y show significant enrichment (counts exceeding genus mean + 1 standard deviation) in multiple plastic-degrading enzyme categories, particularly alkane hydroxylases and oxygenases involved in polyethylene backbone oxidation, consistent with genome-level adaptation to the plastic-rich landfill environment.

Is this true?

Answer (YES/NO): NO